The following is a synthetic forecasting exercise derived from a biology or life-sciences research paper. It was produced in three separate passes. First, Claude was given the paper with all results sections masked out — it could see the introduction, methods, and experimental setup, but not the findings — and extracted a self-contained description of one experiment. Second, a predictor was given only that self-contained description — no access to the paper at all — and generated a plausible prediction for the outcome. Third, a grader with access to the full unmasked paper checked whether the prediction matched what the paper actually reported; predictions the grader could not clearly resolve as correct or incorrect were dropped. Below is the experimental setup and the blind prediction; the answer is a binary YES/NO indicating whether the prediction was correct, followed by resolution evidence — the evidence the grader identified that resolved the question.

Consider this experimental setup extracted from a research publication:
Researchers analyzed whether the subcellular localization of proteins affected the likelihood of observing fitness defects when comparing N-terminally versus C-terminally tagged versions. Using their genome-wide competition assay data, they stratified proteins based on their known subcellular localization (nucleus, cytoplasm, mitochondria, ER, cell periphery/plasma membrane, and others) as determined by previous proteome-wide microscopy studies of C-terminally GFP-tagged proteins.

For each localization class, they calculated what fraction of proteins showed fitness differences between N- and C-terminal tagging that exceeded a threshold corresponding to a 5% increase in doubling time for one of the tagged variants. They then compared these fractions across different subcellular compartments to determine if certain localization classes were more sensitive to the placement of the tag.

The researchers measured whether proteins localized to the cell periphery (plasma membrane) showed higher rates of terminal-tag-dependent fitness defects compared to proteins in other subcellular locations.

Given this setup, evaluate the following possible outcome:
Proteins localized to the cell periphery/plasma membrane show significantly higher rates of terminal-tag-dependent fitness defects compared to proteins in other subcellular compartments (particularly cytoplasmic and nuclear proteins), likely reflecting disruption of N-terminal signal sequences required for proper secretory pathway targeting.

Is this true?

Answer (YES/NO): NO